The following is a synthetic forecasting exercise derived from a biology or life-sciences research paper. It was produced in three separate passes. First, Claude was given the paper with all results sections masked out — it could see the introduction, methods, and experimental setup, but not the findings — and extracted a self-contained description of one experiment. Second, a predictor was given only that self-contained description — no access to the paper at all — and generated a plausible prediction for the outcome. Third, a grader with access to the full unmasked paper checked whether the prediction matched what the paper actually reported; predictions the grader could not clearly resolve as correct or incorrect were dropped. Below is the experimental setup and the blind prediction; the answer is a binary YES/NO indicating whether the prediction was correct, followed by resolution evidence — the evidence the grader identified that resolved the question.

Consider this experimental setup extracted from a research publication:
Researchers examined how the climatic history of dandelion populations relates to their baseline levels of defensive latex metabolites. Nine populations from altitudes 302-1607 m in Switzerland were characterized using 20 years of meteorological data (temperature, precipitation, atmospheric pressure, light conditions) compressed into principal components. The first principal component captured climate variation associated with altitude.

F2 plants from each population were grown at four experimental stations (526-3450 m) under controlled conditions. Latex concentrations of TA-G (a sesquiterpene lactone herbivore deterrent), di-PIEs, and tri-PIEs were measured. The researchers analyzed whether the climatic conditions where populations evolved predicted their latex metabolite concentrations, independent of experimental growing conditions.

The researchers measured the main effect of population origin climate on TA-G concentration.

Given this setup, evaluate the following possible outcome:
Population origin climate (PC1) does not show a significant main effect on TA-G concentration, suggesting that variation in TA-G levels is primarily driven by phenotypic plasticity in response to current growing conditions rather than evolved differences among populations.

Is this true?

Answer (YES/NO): NO